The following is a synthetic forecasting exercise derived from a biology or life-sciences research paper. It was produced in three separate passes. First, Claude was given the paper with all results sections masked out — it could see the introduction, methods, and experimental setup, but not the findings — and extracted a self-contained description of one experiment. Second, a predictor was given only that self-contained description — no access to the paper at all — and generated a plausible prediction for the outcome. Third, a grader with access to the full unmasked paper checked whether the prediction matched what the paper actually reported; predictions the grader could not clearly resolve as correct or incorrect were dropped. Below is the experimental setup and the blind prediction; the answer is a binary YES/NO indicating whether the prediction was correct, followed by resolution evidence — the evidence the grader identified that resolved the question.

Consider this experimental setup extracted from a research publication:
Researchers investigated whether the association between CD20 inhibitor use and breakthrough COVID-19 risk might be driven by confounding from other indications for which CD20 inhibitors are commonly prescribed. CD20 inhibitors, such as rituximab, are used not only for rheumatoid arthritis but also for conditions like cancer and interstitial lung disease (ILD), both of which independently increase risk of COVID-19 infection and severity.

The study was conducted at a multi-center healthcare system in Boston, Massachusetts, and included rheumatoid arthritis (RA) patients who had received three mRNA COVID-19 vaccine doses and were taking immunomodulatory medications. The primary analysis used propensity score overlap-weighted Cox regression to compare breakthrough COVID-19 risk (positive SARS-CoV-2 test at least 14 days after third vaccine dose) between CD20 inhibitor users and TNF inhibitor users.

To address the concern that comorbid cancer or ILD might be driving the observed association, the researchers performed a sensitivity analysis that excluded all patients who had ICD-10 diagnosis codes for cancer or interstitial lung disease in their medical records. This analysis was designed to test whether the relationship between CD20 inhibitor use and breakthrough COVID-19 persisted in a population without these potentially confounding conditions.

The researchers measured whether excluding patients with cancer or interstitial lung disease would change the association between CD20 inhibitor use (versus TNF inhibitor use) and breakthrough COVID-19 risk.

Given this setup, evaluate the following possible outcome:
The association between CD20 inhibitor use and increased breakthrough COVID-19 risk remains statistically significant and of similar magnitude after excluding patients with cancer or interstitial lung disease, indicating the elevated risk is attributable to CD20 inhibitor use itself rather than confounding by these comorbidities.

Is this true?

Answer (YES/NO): NO